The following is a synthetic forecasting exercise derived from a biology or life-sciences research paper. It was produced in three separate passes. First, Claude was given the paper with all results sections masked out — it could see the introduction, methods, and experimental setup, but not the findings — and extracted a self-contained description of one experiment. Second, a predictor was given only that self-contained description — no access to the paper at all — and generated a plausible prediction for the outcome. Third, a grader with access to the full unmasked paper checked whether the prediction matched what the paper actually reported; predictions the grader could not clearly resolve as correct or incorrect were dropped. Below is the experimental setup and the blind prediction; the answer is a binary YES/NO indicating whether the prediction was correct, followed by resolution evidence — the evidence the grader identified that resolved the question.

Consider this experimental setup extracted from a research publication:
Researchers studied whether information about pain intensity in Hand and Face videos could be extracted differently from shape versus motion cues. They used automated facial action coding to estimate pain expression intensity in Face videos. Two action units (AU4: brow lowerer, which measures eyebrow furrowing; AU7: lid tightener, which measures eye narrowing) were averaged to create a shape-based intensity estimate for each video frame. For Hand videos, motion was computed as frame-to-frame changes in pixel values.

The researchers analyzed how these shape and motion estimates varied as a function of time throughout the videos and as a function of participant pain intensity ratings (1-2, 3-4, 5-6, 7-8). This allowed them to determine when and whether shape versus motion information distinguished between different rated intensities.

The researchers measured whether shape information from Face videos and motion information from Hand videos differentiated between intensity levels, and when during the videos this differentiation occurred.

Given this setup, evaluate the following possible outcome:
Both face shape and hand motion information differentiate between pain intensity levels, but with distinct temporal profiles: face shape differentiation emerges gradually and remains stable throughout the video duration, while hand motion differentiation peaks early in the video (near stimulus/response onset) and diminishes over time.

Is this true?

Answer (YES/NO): NO